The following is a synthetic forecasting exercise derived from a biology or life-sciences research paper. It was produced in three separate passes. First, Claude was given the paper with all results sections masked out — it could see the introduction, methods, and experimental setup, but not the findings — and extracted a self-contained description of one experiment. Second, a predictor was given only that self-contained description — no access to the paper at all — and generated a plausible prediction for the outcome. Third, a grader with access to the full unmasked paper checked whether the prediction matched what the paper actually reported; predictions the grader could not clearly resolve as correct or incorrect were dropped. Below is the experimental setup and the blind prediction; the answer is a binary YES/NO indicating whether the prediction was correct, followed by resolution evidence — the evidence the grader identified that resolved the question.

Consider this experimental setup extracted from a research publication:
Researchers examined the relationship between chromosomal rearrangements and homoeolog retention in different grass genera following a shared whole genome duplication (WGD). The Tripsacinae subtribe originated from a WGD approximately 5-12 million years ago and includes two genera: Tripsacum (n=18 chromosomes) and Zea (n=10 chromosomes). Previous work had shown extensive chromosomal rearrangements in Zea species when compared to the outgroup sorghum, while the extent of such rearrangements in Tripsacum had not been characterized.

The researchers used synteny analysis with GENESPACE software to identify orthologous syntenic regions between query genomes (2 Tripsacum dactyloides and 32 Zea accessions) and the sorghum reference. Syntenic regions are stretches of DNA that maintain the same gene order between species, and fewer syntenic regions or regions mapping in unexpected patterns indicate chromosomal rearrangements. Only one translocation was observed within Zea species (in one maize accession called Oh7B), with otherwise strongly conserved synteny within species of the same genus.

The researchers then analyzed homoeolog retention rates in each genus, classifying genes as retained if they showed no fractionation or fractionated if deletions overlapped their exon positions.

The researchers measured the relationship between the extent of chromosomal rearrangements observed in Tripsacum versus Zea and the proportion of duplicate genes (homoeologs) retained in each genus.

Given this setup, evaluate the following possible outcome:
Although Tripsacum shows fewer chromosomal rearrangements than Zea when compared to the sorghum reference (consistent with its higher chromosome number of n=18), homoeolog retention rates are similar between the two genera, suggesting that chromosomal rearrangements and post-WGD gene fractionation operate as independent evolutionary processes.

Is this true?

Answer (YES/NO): NO